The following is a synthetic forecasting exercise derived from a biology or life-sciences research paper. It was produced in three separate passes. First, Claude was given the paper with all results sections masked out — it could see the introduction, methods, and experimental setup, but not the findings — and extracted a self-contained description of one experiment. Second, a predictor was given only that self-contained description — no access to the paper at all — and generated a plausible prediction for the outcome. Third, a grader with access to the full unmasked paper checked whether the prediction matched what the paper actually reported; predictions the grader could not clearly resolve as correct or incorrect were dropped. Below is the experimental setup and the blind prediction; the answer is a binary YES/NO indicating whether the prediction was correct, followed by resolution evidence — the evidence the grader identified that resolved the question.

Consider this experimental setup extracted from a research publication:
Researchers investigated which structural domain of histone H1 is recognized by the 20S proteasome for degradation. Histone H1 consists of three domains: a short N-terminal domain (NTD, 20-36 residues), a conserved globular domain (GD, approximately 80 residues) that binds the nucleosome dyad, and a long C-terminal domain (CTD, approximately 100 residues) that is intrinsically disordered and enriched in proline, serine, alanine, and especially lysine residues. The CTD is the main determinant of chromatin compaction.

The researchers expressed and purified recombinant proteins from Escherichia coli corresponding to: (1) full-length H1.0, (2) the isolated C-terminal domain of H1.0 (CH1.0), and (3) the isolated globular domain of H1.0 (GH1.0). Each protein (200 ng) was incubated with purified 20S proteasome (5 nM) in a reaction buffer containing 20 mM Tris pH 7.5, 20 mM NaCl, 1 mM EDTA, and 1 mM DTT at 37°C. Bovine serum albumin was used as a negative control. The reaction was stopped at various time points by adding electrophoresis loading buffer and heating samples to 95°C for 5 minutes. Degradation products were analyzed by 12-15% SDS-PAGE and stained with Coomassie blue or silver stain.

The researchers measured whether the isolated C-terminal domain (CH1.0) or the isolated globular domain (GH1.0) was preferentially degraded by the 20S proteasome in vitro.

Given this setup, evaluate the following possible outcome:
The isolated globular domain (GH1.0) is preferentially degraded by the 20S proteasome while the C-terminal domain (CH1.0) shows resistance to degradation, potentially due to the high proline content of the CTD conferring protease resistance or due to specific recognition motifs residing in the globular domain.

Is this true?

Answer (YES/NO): NO